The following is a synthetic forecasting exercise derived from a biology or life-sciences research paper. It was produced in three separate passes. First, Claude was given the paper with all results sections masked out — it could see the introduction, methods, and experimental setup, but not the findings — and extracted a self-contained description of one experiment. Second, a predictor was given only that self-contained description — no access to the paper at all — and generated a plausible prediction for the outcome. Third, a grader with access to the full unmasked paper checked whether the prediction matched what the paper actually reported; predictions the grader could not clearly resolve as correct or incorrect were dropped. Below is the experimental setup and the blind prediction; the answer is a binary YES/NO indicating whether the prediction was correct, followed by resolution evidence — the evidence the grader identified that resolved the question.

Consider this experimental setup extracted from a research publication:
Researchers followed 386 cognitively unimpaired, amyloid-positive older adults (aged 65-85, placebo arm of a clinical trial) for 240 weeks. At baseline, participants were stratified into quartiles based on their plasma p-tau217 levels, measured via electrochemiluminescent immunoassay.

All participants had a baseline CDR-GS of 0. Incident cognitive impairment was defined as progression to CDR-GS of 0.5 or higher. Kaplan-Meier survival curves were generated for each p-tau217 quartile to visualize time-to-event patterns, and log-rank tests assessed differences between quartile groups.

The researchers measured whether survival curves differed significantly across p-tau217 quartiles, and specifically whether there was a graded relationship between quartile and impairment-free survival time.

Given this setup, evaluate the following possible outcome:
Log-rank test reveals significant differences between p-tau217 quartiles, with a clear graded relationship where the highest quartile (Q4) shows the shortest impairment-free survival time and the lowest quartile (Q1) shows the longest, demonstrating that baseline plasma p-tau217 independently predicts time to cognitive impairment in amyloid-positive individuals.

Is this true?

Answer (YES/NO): YES